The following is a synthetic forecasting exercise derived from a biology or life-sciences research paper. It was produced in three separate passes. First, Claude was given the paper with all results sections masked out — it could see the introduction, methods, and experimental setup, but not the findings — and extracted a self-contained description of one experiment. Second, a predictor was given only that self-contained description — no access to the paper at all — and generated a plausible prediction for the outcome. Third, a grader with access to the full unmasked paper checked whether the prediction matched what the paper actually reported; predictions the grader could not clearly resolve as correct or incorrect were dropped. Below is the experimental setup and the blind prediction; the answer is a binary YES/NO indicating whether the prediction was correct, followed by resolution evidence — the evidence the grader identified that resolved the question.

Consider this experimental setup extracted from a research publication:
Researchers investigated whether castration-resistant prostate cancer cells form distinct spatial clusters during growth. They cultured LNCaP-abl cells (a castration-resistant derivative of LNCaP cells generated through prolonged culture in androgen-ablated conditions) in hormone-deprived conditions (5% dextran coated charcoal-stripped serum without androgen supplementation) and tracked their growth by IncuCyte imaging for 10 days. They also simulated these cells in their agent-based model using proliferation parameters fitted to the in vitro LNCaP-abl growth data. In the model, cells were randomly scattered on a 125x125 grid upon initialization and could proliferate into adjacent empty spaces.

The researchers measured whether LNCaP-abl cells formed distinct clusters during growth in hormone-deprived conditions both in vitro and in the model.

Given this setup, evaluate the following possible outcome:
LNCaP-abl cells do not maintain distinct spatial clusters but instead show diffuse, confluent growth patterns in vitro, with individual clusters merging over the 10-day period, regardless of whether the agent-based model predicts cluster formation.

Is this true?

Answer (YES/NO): NO